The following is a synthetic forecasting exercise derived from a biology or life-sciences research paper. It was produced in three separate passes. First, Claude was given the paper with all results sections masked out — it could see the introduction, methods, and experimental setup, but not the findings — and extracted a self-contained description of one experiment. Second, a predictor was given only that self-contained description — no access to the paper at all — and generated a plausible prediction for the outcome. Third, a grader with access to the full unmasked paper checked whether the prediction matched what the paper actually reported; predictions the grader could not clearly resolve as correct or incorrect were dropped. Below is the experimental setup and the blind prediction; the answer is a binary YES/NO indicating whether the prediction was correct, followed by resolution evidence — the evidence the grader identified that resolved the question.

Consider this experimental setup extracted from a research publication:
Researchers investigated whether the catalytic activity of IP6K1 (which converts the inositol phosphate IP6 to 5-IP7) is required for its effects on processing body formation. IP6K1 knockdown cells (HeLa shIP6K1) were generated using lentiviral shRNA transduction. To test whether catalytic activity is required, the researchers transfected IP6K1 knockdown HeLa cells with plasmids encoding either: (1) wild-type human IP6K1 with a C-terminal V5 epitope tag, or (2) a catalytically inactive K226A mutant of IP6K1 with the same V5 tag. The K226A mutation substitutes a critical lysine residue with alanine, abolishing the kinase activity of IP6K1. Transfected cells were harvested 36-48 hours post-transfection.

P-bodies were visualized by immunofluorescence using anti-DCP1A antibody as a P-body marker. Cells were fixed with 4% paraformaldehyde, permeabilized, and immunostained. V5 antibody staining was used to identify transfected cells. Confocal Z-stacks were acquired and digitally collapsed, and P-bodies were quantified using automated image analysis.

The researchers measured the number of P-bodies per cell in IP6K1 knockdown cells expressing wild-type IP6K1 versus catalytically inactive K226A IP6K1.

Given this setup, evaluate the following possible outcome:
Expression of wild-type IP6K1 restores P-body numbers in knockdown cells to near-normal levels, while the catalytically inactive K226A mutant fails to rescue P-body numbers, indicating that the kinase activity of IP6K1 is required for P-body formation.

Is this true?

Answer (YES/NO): NO